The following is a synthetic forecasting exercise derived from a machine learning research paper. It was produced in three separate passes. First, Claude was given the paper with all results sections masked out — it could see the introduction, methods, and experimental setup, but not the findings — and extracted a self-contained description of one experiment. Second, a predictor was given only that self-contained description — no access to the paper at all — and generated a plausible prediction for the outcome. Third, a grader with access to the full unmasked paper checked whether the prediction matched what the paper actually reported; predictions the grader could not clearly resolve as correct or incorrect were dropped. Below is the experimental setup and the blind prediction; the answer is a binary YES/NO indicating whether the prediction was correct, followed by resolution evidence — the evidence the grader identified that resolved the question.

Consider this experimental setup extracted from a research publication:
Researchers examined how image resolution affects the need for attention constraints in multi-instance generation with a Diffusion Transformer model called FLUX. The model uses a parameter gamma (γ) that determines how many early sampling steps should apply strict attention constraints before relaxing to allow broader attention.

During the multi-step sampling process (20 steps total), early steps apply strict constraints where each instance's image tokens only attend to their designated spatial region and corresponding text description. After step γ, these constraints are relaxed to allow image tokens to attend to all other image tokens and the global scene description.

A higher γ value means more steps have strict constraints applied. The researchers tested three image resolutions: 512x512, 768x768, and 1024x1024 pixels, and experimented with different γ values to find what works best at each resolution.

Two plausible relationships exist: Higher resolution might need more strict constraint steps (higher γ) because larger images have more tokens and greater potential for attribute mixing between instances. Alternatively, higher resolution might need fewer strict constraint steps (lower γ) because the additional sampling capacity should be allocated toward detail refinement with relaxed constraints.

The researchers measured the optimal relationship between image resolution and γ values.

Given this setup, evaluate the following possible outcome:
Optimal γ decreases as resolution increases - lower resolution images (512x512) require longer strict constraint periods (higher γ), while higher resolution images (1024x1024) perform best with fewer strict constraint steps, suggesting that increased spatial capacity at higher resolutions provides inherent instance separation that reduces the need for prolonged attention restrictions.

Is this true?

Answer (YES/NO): YES